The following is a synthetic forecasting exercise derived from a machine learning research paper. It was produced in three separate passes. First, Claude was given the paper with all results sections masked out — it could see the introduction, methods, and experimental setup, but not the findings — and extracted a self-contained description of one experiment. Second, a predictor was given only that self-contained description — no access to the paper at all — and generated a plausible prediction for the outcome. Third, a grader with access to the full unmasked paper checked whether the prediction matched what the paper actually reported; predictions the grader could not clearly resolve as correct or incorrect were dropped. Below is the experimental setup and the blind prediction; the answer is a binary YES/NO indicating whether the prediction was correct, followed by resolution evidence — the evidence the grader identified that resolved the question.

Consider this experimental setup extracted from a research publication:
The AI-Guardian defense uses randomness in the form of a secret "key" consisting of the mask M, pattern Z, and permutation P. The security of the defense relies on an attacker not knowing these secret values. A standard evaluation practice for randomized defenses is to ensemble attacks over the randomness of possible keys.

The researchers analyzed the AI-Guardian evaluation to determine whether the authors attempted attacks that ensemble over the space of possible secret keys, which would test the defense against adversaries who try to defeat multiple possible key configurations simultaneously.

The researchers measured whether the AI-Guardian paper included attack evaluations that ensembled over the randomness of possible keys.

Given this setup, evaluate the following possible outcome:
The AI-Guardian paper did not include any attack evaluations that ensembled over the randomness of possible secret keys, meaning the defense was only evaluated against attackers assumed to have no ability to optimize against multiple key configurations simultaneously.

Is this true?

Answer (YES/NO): YES